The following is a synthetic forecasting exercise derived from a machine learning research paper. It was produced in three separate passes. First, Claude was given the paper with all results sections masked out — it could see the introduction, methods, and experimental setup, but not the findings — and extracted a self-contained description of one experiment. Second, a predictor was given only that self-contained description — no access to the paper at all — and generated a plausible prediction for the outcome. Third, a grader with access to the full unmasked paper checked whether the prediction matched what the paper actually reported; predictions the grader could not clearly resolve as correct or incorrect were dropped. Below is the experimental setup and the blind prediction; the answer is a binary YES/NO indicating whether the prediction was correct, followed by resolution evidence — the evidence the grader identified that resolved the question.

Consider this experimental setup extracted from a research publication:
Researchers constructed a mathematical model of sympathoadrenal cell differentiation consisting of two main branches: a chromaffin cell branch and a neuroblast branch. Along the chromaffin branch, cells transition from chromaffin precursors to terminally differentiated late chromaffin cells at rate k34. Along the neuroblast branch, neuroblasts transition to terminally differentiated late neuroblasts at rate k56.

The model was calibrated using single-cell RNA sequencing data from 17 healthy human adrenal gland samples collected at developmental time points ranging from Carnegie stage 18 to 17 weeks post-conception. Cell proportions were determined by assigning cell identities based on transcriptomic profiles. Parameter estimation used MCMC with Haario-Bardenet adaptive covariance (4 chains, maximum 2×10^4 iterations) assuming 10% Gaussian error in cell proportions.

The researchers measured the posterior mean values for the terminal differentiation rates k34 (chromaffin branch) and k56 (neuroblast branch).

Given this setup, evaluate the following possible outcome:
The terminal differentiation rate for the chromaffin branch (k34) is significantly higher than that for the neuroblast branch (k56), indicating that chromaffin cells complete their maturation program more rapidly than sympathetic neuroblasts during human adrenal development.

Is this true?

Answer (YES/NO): YES